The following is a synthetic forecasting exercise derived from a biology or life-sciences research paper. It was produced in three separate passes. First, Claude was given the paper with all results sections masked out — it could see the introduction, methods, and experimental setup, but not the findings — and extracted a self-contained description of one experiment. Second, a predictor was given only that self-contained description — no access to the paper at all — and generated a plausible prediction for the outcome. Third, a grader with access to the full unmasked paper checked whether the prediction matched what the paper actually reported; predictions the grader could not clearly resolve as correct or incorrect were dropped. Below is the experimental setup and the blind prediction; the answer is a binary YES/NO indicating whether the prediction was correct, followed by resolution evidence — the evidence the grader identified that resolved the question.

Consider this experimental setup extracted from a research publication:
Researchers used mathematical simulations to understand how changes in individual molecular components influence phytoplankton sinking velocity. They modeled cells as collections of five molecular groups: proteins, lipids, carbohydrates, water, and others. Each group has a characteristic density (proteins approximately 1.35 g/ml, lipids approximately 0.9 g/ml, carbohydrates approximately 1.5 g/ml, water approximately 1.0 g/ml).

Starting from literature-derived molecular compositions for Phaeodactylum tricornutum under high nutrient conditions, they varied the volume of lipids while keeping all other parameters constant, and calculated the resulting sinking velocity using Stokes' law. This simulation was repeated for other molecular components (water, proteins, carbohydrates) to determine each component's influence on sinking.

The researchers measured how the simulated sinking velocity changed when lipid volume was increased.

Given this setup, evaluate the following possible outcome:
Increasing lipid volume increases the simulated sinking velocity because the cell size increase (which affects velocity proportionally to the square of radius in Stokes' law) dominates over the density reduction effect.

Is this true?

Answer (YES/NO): NO